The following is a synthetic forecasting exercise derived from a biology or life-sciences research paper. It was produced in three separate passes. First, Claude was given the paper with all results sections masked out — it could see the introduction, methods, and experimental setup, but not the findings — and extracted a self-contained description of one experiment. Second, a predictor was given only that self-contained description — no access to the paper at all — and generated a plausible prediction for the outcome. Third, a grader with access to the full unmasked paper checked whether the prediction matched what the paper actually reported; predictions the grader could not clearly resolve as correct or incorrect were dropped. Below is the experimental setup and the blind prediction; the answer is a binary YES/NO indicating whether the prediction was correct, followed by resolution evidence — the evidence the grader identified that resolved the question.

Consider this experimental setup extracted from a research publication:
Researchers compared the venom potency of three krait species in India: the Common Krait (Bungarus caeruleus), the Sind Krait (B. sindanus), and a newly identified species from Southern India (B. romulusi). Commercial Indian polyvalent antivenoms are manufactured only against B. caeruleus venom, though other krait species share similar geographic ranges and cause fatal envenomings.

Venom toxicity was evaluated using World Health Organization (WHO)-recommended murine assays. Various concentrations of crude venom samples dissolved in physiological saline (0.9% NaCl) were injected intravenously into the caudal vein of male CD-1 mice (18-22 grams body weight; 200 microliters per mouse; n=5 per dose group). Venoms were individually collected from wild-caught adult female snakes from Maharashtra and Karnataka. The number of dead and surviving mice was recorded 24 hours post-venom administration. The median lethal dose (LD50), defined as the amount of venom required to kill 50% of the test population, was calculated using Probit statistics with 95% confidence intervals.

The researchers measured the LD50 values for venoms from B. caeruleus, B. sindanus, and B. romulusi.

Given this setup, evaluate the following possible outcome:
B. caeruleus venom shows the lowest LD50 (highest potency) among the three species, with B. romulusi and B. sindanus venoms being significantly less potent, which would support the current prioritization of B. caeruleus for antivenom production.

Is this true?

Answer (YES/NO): NO